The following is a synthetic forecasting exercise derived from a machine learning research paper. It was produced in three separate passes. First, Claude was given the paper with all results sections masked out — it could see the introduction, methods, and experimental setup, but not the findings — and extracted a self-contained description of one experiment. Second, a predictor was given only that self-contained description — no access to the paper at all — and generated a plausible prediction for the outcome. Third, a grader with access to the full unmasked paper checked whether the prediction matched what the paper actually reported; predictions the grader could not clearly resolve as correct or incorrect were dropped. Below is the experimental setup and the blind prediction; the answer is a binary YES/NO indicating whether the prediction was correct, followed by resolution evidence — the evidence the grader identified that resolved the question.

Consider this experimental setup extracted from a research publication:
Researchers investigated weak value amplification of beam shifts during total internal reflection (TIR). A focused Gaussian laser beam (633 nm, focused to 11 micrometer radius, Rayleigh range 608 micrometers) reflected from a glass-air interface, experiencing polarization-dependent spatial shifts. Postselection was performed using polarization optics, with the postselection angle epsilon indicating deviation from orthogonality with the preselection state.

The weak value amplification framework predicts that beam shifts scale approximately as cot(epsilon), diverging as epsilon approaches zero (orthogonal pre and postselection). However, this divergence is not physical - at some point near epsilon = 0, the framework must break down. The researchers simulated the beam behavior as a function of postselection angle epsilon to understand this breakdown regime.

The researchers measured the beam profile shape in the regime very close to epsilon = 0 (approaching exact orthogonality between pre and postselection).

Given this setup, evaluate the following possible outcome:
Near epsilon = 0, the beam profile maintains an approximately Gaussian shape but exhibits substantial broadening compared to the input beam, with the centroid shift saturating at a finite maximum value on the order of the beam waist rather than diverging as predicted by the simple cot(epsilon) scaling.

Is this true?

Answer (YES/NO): NO